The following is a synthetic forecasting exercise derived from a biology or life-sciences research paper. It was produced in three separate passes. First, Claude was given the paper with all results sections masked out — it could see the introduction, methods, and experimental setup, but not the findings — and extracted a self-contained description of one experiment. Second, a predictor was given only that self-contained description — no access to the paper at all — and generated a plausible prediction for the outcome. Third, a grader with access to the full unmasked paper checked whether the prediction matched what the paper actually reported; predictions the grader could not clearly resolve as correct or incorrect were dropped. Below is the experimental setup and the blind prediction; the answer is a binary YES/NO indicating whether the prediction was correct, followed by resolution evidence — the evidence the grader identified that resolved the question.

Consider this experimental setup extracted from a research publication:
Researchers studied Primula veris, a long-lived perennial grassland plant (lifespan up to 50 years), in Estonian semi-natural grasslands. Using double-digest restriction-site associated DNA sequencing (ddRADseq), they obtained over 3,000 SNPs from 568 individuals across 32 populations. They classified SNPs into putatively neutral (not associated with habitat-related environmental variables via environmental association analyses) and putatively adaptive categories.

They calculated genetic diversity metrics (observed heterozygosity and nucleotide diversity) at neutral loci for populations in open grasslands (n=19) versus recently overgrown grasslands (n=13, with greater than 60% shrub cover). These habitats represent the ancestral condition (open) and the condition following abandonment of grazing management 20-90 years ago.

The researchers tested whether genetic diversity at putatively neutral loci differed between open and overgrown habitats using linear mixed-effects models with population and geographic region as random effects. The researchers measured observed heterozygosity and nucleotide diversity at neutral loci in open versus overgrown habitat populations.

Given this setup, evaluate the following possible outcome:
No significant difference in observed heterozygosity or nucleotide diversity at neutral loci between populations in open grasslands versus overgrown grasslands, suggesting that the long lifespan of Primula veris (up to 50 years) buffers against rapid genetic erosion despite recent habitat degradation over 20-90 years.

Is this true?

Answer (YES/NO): YES